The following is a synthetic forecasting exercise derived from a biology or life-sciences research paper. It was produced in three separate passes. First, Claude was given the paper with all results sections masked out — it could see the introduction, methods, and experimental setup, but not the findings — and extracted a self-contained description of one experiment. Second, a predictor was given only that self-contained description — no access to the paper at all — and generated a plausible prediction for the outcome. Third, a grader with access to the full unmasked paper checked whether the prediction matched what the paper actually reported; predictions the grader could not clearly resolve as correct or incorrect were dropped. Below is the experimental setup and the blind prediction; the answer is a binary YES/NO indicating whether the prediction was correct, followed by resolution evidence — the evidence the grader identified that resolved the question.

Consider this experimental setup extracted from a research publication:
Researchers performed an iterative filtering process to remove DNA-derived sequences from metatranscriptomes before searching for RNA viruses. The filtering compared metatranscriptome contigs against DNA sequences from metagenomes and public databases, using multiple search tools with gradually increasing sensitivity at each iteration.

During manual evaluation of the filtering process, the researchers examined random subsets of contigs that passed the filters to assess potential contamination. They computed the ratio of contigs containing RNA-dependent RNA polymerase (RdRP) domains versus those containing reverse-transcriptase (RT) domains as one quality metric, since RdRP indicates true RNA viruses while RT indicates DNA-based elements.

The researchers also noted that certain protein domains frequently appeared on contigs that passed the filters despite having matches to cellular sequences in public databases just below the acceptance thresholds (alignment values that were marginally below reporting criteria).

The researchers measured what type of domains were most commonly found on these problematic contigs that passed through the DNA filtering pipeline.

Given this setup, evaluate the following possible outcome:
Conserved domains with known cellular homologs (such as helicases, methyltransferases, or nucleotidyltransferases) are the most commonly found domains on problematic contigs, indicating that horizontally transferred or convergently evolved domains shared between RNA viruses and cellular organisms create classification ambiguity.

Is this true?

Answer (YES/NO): NO